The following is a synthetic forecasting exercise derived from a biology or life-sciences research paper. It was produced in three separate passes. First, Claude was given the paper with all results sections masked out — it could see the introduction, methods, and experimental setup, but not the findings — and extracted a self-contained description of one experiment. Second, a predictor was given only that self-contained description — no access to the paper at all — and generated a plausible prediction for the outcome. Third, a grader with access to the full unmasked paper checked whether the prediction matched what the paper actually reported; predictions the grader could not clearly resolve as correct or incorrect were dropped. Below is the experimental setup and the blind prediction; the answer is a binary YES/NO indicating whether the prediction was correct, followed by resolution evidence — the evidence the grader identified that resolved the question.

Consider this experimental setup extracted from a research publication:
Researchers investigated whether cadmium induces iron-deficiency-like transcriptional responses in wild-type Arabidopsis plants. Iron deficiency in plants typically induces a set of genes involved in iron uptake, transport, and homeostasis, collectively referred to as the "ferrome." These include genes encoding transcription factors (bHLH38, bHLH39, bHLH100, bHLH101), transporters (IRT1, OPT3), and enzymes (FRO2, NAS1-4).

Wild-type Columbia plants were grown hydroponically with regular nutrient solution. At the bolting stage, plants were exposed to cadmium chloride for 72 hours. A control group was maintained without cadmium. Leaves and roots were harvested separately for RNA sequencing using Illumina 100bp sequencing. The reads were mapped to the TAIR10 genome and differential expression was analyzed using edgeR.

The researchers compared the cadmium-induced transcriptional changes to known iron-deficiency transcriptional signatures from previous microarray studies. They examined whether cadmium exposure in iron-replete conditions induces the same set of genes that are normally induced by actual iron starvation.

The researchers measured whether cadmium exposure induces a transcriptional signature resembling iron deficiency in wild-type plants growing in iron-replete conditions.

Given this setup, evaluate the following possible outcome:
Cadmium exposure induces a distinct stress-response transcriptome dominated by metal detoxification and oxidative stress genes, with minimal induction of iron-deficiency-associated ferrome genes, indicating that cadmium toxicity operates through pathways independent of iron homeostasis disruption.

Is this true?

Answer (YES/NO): NO